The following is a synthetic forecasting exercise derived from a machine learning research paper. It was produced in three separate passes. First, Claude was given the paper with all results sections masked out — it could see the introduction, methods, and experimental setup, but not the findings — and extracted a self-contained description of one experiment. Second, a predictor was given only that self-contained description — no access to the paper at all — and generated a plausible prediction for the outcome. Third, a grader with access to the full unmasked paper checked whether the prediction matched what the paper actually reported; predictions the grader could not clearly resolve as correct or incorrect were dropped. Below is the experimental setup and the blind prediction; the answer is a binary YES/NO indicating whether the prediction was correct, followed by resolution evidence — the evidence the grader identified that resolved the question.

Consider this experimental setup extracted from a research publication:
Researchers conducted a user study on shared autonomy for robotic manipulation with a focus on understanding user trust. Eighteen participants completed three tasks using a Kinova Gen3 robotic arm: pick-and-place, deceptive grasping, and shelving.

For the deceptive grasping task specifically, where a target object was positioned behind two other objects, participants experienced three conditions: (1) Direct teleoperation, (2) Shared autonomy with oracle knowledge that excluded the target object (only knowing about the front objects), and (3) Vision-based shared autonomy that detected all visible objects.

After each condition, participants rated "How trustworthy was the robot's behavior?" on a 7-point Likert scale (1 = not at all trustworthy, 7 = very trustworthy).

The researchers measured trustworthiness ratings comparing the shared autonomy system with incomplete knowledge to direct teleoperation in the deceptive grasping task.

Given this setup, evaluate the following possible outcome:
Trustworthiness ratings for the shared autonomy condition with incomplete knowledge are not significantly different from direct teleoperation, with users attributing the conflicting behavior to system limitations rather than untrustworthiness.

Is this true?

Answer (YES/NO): NO